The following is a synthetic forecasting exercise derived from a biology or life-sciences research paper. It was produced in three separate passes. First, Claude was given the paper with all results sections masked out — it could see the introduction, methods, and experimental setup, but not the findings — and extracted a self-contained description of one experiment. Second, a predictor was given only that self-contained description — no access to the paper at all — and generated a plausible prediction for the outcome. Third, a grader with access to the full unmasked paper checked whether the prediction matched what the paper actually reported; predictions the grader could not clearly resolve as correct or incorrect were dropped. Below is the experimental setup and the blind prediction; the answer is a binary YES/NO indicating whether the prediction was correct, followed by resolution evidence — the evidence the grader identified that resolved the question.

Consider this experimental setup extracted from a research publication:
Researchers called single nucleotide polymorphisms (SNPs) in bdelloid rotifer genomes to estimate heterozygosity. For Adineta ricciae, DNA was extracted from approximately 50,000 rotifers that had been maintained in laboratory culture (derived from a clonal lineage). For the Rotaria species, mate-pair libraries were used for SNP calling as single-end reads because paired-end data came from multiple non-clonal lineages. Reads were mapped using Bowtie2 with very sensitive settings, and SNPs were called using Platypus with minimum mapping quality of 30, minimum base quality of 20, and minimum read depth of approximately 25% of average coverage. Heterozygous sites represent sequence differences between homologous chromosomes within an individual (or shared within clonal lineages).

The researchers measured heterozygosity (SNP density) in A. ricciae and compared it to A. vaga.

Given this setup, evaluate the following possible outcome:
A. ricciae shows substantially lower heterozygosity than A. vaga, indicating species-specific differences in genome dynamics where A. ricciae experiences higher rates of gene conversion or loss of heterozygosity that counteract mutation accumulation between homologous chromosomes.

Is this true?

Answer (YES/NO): NO